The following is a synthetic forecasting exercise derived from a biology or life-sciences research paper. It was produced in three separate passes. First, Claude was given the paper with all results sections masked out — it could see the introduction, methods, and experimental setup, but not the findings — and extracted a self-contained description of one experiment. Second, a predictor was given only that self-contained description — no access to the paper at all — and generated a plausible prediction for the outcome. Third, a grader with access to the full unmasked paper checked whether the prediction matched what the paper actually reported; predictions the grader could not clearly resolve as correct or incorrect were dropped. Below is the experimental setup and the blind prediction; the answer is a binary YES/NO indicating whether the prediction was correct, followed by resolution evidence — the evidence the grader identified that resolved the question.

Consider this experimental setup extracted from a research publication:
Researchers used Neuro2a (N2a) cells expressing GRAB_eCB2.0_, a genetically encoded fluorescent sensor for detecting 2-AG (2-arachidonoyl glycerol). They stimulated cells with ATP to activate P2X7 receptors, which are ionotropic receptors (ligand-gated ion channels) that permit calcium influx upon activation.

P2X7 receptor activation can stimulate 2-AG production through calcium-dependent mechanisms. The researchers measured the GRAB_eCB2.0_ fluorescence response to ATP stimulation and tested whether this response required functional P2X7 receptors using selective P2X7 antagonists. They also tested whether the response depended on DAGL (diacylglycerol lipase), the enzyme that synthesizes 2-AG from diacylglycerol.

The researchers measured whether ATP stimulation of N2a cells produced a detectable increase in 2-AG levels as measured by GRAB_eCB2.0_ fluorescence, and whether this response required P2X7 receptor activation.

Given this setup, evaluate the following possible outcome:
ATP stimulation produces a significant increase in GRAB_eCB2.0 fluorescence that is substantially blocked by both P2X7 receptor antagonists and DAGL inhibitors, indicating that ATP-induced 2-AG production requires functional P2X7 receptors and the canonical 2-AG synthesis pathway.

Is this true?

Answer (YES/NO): YES